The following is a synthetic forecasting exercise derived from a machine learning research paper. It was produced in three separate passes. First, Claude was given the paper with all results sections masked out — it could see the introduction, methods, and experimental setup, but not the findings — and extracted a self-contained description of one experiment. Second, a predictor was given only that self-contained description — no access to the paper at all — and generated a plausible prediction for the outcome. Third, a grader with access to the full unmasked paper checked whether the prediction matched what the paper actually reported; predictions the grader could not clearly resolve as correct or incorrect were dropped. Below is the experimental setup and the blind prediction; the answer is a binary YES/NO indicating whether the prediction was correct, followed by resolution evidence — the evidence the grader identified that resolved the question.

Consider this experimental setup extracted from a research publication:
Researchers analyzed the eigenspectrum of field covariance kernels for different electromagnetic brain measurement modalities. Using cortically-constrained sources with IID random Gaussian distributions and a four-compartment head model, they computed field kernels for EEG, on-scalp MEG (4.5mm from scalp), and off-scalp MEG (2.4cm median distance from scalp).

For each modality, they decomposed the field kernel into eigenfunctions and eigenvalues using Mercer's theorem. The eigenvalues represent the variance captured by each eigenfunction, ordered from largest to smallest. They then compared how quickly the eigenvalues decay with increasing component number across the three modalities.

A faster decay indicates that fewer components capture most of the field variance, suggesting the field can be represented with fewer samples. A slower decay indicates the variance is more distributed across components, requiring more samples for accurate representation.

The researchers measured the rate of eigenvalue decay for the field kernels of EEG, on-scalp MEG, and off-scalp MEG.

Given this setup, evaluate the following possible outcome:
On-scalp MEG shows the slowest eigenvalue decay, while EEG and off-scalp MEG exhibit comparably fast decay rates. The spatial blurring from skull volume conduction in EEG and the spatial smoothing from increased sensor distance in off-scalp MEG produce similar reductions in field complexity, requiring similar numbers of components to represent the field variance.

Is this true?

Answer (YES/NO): NO